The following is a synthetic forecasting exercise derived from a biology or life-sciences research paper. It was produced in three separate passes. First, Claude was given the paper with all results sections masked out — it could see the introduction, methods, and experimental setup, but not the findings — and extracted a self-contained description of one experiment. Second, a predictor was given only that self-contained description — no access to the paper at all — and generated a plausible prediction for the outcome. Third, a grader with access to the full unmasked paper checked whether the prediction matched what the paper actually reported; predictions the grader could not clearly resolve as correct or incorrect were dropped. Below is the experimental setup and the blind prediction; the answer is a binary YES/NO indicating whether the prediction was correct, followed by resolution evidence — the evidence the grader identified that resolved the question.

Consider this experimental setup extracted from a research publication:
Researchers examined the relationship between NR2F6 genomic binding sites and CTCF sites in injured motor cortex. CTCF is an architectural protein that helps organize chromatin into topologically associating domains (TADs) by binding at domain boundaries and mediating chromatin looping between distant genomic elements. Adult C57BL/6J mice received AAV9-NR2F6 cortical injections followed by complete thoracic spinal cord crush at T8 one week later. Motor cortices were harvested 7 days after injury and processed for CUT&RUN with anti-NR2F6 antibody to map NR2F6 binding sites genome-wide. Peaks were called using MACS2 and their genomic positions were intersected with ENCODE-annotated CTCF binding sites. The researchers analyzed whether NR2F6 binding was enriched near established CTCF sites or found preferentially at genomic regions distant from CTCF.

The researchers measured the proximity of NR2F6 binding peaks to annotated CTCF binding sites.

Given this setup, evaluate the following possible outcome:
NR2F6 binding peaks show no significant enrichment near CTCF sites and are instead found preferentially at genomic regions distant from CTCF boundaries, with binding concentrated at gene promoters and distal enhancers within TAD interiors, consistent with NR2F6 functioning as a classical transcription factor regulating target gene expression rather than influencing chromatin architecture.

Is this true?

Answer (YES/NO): NO